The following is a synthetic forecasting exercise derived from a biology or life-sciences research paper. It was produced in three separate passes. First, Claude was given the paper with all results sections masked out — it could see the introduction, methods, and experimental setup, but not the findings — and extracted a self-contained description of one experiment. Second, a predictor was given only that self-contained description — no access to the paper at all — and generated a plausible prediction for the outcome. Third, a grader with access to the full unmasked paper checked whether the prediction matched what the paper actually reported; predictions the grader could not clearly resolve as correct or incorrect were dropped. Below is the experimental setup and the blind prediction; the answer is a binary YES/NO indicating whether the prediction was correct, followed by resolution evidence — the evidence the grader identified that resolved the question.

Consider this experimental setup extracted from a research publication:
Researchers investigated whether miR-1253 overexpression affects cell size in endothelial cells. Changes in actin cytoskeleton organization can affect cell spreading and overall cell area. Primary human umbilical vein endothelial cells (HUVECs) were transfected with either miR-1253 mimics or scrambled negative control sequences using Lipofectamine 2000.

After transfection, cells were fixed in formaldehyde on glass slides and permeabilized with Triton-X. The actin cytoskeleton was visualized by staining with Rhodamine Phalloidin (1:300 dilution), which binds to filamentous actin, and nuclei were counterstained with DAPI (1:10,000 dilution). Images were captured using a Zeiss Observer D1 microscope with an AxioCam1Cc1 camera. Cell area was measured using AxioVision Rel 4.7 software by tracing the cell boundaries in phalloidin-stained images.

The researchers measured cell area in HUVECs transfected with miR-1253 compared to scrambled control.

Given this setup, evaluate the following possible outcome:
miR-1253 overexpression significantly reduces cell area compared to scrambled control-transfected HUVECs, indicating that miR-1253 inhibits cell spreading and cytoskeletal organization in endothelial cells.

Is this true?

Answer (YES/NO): NO